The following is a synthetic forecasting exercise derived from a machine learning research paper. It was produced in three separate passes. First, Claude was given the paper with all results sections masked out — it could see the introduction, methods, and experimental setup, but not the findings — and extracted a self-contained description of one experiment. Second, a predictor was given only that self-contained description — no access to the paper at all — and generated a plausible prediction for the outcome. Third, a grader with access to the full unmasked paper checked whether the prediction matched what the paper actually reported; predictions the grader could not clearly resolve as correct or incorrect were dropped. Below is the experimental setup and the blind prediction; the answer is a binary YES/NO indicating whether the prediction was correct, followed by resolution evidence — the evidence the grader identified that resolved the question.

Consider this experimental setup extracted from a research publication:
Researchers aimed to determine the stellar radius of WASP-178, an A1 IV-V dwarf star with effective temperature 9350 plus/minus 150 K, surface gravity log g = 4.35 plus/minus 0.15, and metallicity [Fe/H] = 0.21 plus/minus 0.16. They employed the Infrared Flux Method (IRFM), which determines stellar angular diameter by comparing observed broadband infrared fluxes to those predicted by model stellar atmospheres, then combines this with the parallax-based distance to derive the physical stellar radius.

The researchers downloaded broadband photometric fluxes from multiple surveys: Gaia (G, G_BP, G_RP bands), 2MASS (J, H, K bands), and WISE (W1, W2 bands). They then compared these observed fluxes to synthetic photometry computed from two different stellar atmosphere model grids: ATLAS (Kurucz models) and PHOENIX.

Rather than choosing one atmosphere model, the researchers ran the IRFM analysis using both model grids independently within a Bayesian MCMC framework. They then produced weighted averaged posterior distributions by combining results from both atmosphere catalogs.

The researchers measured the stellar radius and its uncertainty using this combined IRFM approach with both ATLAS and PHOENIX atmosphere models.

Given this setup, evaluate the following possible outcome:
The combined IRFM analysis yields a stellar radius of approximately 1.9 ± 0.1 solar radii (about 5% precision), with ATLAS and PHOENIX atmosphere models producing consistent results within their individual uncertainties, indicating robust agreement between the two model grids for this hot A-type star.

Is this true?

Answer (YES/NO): NO